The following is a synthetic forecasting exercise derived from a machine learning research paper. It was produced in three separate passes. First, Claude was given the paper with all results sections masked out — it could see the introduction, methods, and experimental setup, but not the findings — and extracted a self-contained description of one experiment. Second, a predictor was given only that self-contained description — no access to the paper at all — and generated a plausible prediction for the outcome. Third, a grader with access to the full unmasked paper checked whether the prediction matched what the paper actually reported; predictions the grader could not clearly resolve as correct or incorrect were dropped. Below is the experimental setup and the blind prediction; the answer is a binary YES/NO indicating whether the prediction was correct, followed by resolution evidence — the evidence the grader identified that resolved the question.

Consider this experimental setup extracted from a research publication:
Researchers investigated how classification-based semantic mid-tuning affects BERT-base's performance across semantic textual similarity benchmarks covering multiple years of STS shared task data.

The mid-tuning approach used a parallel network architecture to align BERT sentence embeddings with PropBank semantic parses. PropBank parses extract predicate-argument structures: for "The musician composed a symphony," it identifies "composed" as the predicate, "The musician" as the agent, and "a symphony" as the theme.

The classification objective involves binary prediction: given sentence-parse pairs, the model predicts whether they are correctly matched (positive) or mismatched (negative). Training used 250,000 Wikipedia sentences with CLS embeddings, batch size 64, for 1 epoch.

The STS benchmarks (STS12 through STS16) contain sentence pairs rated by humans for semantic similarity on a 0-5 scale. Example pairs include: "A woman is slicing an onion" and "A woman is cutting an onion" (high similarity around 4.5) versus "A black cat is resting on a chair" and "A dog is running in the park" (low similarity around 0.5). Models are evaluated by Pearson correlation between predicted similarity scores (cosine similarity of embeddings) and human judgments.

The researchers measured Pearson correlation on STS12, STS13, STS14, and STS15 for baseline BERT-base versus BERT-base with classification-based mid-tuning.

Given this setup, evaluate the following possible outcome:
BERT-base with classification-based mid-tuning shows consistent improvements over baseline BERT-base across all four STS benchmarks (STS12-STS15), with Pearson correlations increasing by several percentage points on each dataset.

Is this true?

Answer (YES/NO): YES